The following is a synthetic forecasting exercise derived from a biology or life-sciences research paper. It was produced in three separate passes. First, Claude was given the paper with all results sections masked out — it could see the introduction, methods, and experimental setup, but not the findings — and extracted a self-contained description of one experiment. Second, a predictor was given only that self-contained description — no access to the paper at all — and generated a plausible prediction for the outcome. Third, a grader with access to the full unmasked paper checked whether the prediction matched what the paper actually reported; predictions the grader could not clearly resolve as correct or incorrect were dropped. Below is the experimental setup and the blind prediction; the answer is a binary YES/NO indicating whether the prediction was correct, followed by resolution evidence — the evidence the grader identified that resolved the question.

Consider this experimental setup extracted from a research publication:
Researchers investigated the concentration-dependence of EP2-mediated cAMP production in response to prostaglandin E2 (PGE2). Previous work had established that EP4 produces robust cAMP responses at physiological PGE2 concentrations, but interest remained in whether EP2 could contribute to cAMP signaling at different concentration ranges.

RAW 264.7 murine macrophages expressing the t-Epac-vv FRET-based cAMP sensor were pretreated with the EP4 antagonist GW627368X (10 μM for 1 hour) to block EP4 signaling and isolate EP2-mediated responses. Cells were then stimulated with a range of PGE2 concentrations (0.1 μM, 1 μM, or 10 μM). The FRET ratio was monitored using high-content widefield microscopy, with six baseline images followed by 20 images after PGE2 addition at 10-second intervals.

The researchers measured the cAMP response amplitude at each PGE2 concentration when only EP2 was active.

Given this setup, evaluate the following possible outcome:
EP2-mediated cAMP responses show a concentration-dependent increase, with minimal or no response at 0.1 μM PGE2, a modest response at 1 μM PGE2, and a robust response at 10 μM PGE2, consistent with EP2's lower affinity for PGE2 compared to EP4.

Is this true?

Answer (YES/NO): NO